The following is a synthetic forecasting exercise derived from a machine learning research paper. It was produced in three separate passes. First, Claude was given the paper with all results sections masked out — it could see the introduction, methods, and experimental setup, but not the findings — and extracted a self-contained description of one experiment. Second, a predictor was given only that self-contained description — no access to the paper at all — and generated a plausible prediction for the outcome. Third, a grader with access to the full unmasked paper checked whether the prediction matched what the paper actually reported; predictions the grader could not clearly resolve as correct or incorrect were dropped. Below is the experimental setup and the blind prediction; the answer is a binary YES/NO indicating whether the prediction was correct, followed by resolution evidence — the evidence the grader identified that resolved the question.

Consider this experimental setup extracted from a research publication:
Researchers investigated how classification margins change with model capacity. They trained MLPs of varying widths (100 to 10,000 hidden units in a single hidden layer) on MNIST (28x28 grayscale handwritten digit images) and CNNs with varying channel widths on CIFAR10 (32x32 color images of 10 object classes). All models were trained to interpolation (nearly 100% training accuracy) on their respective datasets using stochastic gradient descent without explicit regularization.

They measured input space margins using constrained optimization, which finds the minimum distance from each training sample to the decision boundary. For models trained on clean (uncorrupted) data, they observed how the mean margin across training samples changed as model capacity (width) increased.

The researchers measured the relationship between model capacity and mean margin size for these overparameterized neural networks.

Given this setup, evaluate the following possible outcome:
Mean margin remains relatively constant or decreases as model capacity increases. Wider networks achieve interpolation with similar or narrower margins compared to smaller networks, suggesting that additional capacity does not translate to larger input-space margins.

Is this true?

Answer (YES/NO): NO